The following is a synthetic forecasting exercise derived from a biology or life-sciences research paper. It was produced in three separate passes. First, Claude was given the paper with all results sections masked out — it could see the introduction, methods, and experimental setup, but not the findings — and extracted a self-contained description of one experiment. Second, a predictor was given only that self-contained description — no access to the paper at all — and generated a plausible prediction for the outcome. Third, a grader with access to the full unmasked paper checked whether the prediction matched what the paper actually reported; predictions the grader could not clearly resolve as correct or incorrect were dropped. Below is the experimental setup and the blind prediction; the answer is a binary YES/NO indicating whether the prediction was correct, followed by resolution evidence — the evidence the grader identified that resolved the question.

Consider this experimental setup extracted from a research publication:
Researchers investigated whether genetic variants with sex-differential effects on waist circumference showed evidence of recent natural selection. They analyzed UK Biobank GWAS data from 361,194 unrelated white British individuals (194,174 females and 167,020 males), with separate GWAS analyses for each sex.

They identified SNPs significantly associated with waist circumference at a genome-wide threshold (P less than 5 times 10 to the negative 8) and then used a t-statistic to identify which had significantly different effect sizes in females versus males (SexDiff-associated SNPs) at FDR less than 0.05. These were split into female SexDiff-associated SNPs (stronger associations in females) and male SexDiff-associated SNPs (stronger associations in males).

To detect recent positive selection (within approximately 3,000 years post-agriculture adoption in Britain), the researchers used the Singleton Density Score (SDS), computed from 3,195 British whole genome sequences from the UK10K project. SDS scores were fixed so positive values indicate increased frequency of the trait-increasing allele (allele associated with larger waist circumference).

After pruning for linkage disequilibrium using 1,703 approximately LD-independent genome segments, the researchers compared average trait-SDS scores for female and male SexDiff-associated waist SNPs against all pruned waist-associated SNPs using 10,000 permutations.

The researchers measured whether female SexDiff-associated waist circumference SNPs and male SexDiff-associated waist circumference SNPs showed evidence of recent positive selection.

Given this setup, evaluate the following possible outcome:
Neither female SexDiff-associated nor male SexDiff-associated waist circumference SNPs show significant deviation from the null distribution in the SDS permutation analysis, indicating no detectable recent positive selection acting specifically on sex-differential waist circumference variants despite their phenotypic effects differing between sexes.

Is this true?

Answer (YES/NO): YES